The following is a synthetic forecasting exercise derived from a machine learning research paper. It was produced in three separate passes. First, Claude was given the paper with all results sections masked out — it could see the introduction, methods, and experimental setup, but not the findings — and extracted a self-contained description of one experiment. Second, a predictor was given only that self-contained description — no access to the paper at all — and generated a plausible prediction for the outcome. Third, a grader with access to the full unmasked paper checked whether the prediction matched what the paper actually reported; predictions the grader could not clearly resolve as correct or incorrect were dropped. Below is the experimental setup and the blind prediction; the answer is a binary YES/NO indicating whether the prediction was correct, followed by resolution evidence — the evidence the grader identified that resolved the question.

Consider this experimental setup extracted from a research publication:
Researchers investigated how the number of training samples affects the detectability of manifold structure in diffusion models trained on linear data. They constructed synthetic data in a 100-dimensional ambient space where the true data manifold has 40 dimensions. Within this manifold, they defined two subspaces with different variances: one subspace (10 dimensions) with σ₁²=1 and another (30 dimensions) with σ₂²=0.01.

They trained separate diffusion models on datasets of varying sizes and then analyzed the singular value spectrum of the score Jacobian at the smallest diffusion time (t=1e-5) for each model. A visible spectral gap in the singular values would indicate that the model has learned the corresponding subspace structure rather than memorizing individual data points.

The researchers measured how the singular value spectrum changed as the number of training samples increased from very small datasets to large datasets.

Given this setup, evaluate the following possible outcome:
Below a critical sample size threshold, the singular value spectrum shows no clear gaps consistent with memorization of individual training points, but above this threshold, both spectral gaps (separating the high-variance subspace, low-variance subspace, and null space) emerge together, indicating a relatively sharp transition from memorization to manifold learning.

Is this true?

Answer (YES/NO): NO